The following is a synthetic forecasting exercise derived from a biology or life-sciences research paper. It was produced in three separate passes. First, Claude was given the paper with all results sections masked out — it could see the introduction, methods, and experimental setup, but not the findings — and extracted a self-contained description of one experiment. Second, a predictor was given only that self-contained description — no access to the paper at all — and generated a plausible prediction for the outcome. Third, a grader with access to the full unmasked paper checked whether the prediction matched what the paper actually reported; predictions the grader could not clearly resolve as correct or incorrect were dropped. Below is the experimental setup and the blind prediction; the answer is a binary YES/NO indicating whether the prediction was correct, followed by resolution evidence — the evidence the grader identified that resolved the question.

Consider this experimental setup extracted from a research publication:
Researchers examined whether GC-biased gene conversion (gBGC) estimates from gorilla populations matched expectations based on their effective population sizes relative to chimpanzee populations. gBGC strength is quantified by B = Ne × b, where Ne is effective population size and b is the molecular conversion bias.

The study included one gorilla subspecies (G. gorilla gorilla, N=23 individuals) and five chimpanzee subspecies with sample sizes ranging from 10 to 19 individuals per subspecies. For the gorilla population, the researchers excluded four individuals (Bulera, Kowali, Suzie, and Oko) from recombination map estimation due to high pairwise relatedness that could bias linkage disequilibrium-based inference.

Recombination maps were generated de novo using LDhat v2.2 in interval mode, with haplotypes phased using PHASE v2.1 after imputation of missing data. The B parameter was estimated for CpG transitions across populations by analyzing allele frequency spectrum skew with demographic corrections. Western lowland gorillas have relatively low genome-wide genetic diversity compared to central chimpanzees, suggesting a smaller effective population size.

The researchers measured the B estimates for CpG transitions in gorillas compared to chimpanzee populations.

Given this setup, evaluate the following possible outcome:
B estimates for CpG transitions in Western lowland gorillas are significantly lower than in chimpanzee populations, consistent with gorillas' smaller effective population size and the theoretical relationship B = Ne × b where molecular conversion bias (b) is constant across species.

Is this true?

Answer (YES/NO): NO